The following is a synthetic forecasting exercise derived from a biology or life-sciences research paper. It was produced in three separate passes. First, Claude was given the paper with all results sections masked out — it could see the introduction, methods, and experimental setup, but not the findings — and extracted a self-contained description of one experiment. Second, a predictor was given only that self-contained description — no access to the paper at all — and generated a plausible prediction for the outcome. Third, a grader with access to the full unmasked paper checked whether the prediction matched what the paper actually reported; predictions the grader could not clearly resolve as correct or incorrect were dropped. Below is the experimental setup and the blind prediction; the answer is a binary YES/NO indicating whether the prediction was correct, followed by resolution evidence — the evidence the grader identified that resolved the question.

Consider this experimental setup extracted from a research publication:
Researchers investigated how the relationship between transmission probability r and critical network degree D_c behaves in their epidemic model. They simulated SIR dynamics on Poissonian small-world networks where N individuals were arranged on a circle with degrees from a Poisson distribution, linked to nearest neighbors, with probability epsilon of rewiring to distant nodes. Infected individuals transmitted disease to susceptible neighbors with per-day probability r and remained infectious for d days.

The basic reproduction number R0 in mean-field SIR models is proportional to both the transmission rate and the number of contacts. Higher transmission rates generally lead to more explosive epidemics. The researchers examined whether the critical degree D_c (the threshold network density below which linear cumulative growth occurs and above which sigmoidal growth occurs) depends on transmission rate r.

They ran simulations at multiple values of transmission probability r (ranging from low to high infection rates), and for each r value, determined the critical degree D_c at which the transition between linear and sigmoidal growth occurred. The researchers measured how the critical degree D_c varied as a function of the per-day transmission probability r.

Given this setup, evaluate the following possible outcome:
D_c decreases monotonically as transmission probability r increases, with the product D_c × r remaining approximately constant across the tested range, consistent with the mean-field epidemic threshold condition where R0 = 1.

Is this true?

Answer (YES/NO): NO